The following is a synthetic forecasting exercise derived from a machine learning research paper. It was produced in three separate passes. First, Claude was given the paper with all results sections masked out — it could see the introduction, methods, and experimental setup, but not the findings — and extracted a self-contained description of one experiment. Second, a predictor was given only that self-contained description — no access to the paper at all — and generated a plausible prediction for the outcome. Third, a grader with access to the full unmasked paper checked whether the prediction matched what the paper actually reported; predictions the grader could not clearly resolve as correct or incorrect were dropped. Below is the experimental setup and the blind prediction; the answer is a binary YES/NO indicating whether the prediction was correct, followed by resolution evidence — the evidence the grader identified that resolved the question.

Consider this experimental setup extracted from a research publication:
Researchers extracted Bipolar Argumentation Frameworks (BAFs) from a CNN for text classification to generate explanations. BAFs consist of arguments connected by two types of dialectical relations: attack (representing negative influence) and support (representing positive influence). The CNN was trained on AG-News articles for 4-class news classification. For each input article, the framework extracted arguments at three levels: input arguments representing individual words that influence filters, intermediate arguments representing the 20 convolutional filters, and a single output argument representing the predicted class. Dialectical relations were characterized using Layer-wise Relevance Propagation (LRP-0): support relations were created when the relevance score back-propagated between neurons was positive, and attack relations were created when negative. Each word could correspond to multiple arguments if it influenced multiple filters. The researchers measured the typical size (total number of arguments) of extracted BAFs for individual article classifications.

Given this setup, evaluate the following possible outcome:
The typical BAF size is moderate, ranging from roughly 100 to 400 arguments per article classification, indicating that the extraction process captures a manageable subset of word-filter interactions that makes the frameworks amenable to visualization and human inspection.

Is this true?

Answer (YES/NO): NO